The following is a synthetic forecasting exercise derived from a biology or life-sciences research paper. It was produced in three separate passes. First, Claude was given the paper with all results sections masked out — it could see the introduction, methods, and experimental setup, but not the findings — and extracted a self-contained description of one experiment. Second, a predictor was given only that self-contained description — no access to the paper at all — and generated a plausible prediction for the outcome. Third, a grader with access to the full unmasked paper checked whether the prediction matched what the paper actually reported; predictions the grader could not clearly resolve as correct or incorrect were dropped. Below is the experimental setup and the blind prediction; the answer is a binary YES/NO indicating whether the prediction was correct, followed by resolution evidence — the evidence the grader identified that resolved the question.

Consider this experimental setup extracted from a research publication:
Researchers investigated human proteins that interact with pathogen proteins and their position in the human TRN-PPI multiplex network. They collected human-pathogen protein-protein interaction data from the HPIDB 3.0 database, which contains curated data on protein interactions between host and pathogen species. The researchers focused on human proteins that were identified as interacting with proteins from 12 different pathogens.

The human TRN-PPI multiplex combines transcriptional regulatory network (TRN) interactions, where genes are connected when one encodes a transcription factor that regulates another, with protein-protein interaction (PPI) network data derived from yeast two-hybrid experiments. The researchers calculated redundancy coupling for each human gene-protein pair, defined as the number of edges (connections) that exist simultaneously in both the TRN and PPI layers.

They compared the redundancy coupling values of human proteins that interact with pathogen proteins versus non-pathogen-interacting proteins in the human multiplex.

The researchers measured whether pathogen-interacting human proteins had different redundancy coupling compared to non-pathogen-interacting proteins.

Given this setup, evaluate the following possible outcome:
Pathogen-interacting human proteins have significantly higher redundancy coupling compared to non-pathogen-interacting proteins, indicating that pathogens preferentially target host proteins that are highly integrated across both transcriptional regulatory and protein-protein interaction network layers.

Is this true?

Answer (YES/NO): YES